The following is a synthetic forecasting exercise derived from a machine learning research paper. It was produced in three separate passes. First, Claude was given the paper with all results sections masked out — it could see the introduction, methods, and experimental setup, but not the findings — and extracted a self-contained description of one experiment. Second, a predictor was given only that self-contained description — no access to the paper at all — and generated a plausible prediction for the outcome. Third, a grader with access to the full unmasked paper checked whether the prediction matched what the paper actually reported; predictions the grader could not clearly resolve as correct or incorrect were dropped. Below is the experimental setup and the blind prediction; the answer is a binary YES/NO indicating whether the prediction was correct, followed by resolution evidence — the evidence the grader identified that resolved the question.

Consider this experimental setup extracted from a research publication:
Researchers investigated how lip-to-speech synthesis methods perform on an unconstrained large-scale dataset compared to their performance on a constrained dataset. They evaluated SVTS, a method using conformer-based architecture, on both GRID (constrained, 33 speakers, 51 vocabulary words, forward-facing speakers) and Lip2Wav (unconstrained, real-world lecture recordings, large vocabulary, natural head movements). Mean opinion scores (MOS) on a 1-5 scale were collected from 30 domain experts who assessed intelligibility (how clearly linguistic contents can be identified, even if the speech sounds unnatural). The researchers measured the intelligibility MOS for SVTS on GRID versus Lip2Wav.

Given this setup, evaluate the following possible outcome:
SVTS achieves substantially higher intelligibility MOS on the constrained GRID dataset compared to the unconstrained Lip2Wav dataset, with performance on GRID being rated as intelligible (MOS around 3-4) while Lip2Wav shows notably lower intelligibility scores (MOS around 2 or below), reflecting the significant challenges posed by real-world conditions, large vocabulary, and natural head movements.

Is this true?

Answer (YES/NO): NO